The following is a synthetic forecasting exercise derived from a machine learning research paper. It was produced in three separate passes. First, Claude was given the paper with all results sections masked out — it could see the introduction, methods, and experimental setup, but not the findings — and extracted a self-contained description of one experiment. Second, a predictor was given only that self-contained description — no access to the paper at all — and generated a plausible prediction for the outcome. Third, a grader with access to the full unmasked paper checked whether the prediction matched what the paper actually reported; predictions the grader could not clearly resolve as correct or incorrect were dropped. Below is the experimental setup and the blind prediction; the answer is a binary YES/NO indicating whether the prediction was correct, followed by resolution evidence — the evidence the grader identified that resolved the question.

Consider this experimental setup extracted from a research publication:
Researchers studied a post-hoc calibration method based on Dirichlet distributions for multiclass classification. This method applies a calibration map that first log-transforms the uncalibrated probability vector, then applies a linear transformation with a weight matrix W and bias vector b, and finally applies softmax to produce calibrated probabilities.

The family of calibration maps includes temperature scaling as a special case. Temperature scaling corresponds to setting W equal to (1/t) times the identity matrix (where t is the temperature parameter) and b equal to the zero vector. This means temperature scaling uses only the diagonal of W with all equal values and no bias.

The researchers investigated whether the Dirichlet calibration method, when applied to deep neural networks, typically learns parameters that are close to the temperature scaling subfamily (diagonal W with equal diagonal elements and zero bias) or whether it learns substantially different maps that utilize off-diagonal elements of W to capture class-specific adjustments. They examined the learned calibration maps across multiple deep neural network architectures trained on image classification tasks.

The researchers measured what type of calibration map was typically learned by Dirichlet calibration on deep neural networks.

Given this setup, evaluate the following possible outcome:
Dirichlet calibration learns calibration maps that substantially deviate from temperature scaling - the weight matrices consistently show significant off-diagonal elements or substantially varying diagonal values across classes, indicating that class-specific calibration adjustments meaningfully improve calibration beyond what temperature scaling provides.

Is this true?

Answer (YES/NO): NO